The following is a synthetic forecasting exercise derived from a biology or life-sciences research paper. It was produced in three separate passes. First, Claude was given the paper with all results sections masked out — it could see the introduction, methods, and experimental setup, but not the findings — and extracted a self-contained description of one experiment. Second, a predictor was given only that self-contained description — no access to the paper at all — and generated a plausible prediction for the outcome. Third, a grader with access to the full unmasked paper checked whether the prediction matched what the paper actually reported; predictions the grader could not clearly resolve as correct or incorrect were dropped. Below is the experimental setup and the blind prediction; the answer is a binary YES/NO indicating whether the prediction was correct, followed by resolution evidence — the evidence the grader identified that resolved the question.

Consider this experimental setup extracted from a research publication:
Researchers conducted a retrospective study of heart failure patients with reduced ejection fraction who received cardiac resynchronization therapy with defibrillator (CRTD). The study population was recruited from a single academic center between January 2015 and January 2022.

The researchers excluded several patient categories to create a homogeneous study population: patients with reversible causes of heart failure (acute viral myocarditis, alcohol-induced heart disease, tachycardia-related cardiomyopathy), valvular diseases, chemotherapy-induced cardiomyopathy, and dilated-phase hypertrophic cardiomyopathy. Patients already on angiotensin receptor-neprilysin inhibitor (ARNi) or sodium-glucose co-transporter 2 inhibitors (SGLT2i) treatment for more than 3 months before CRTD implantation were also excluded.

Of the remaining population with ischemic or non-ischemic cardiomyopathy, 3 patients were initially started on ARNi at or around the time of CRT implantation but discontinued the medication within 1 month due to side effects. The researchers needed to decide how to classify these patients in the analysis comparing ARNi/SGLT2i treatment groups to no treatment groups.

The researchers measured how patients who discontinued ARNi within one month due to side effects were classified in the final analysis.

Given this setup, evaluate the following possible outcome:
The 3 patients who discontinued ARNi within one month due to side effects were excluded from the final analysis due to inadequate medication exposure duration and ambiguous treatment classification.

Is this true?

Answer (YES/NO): NO